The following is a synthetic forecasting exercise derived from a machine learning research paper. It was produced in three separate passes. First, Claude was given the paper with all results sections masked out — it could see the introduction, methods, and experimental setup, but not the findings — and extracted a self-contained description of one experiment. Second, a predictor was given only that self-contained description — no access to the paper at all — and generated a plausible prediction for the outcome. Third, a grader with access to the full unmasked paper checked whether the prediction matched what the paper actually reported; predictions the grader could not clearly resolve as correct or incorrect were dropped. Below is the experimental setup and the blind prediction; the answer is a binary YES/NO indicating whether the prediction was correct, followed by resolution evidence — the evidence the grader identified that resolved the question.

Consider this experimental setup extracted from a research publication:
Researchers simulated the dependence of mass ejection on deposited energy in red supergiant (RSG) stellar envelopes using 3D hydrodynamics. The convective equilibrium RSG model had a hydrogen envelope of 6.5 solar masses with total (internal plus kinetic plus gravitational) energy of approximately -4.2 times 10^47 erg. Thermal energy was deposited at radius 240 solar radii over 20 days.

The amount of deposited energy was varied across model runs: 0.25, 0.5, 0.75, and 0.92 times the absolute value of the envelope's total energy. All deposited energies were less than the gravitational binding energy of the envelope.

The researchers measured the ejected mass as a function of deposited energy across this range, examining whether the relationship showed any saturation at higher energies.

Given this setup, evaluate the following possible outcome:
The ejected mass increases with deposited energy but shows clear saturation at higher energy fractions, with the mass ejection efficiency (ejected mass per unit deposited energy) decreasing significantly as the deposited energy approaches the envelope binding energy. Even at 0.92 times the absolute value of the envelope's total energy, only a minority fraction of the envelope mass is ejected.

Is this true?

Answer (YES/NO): NO